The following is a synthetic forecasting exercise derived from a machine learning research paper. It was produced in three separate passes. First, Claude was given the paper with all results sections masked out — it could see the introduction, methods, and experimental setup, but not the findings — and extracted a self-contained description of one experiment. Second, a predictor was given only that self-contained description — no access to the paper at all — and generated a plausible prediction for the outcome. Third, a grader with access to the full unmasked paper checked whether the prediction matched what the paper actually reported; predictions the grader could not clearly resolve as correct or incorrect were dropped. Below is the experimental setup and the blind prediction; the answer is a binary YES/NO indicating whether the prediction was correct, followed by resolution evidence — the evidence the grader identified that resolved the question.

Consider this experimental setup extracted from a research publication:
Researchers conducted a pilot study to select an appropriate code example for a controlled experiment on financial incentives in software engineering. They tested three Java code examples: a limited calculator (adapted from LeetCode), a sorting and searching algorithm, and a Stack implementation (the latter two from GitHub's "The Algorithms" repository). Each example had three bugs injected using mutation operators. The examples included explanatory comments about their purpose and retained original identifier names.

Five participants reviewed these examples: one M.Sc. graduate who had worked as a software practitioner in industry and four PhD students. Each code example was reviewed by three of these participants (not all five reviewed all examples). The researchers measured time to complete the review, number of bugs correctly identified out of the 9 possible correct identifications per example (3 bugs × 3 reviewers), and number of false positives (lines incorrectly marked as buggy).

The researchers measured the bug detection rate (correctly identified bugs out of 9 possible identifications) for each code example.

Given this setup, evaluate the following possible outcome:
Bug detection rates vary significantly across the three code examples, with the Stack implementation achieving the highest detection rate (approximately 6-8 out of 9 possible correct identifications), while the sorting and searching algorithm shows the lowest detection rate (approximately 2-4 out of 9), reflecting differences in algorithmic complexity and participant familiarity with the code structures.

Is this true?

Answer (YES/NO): NO